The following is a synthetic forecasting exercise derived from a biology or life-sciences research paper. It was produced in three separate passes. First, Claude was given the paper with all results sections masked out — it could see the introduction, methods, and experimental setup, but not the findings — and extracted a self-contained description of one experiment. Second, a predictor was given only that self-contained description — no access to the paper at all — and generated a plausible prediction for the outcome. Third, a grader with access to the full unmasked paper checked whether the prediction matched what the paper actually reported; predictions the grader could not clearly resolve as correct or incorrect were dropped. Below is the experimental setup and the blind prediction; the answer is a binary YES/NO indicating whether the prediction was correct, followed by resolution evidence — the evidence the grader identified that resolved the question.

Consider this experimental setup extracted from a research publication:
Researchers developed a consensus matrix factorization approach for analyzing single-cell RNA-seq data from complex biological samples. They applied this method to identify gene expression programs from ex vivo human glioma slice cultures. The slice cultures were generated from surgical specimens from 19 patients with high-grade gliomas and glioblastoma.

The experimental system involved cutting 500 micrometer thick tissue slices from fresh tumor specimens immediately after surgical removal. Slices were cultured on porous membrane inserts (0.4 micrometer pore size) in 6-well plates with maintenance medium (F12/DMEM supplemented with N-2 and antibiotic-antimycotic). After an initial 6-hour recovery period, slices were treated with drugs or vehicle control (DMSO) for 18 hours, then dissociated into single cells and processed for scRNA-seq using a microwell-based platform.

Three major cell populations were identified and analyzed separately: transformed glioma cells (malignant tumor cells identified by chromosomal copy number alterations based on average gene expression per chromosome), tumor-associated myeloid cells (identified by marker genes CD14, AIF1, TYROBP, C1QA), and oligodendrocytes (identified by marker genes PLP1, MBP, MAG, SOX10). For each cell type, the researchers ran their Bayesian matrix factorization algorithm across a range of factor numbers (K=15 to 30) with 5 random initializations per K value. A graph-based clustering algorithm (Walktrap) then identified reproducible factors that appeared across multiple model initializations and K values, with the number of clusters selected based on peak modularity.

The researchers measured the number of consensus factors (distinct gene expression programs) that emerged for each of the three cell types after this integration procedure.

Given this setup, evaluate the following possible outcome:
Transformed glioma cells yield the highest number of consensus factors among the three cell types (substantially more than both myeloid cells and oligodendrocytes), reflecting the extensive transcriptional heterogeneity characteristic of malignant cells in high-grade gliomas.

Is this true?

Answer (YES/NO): NO